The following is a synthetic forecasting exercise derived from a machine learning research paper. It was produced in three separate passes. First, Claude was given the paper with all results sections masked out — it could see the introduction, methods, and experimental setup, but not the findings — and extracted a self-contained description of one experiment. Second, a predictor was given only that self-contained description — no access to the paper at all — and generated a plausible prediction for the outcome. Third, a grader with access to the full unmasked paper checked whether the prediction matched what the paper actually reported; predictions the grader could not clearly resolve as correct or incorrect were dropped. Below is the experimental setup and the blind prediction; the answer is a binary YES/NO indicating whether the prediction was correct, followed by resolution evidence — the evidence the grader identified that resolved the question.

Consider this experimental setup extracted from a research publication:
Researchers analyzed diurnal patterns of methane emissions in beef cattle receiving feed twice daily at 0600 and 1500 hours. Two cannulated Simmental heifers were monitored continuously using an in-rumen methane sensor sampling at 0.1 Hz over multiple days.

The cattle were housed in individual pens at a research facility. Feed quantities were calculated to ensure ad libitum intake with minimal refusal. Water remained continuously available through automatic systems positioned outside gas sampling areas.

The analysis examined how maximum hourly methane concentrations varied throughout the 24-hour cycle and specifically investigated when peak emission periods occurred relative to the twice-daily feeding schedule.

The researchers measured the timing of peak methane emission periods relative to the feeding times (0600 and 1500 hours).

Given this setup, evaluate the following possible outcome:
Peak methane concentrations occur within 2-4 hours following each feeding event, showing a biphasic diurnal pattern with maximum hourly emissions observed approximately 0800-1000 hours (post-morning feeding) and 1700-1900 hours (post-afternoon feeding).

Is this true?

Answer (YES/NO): NO